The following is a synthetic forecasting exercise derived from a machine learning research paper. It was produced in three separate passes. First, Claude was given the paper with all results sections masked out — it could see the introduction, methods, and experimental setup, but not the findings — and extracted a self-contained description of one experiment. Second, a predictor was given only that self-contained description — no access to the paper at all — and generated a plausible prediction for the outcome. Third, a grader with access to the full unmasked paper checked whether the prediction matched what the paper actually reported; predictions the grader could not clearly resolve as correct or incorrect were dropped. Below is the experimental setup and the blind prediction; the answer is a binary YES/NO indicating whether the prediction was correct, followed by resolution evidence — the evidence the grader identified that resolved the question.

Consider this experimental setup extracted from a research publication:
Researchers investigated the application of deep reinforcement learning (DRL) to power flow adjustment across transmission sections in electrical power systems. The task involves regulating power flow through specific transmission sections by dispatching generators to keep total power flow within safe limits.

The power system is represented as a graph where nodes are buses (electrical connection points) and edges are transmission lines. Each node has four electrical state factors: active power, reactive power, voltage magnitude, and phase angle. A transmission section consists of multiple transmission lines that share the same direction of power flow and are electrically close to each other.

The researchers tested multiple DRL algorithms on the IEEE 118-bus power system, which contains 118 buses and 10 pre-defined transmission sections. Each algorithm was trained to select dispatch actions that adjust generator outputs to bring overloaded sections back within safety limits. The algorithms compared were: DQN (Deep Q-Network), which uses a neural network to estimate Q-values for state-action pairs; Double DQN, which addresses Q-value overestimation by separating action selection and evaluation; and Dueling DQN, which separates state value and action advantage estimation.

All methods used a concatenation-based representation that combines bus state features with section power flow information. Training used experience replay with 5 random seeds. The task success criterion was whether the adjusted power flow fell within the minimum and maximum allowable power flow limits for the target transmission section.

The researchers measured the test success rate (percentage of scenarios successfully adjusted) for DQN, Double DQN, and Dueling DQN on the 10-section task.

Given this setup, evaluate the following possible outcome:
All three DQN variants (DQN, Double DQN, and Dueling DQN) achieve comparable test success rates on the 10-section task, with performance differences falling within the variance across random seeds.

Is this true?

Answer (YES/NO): NO